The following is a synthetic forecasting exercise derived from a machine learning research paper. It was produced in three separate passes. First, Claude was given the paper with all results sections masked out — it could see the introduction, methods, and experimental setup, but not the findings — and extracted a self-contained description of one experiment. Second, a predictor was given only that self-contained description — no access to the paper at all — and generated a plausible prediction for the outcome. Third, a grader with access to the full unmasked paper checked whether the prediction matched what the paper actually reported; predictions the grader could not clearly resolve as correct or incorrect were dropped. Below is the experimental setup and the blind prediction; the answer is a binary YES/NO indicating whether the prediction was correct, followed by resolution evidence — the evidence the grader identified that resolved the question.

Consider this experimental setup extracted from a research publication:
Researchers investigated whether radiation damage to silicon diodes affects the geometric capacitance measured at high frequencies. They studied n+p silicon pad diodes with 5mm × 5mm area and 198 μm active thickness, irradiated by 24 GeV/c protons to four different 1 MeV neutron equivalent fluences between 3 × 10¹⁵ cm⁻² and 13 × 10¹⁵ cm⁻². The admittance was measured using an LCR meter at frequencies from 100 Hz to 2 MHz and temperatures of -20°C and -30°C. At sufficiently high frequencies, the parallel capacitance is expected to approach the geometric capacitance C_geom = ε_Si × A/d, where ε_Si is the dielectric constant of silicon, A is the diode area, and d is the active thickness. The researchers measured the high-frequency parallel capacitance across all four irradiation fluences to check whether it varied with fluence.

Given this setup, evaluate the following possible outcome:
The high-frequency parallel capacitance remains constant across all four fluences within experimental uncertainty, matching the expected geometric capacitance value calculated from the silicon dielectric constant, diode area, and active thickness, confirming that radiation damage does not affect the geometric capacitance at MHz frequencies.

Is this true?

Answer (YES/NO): YES